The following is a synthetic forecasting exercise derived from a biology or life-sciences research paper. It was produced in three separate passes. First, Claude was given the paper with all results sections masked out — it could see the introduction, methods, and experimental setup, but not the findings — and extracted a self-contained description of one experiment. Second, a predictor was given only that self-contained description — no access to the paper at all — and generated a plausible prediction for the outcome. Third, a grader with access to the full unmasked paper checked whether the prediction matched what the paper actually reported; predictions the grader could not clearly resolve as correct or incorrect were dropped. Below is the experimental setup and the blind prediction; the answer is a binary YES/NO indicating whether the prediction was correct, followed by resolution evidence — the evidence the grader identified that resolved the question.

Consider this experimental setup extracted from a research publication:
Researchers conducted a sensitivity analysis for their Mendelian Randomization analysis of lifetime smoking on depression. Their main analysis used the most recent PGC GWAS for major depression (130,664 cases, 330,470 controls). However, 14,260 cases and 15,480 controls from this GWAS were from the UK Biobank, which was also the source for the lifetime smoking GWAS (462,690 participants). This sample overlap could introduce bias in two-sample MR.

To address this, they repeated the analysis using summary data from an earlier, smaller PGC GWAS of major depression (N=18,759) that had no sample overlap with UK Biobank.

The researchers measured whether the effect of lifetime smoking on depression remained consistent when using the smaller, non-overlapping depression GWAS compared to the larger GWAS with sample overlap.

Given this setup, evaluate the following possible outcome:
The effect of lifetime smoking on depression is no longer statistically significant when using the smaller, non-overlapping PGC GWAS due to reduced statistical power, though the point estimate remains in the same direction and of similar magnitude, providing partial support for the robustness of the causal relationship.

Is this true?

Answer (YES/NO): NO